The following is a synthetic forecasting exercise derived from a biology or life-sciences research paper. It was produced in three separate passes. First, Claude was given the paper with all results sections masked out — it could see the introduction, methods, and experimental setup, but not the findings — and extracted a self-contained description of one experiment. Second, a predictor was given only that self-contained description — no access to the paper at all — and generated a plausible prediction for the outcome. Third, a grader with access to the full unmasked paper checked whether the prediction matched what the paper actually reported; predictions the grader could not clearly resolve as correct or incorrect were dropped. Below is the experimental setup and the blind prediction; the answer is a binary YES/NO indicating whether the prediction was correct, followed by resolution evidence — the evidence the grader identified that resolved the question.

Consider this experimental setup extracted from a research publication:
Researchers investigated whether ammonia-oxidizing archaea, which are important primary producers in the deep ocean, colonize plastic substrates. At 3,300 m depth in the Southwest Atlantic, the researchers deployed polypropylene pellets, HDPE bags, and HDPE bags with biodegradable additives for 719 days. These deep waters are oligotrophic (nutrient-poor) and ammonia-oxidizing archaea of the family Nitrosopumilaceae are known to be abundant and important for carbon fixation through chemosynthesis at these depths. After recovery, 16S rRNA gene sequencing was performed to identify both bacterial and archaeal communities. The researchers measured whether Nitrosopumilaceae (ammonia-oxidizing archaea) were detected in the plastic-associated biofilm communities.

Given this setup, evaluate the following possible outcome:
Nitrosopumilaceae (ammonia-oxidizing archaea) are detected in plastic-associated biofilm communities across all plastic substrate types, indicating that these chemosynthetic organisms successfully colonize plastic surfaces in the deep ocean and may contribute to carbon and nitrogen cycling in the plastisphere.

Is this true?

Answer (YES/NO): NO